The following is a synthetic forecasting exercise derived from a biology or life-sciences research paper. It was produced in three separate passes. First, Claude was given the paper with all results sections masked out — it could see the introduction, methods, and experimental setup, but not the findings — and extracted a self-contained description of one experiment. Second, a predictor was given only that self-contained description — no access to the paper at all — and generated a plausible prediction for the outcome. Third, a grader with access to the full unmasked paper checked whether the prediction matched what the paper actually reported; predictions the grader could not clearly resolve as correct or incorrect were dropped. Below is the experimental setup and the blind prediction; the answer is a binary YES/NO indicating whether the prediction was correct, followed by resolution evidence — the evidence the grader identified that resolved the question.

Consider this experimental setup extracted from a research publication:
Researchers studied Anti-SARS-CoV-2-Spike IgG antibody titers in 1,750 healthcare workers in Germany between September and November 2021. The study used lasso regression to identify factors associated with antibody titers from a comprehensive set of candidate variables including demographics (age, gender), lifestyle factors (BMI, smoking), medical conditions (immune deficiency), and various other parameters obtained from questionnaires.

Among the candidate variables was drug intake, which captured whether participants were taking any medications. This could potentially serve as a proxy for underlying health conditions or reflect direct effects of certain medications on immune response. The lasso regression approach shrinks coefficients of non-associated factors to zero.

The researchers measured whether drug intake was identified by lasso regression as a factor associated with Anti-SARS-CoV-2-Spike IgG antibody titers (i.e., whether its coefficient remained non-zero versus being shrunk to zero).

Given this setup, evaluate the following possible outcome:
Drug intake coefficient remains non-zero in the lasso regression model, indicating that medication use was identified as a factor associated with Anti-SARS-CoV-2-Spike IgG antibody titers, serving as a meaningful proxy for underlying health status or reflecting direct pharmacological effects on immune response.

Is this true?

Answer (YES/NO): NO